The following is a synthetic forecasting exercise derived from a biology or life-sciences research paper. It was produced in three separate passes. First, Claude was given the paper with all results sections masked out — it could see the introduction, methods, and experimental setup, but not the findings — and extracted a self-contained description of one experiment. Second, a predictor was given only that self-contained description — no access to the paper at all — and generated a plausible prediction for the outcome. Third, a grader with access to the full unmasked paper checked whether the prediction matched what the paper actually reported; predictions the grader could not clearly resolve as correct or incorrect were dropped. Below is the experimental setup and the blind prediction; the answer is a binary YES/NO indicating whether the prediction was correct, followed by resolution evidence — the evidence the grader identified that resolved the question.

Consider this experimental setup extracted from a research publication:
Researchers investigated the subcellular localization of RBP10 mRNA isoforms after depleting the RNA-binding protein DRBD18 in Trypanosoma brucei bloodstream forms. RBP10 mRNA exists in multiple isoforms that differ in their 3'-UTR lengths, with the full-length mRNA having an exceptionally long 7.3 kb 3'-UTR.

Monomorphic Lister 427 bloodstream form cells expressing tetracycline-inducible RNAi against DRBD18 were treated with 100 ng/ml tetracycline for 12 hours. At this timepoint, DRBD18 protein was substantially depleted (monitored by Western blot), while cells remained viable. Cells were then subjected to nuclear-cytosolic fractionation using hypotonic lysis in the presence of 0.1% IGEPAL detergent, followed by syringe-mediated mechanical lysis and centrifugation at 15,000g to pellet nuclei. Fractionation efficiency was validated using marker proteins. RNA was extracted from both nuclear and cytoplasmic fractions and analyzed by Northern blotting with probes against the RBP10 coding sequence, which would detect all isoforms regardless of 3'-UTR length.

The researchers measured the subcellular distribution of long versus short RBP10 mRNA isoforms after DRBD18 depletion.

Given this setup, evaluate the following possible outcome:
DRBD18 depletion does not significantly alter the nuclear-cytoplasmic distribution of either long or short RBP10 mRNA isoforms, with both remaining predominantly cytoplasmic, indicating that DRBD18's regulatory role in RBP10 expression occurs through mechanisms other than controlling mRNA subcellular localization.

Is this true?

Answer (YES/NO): NO